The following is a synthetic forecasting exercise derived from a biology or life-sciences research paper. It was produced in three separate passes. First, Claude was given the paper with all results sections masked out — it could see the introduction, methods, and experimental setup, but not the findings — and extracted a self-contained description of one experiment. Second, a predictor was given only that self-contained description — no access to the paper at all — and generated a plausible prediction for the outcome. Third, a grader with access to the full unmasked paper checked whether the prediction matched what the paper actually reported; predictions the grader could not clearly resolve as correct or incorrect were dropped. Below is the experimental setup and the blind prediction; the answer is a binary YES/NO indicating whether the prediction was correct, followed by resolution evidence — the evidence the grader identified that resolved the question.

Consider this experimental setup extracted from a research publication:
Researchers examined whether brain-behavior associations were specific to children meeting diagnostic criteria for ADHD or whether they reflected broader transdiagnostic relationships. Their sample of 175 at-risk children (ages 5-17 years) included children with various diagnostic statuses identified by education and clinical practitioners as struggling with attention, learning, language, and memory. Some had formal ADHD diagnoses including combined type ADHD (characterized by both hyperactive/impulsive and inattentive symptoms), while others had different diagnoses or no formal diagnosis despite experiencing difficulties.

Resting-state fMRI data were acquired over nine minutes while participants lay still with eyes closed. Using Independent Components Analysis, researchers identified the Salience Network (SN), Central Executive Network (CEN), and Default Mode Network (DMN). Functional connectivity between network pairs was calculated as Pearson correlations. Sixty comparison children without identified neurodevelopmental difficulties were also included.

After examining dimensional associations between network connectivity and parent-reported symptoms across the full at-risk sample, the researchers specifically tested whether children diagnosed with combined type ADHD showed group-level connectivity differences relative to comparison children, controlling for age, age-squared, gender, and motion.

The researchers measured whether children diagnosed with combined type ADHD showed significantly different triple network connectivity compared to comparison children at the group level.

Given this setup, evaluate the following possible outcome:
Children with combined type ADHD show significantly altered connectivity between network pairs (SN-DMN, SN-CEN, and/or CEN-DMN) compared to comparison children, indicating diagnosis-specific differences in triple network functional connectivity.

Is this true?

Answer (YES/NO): YES